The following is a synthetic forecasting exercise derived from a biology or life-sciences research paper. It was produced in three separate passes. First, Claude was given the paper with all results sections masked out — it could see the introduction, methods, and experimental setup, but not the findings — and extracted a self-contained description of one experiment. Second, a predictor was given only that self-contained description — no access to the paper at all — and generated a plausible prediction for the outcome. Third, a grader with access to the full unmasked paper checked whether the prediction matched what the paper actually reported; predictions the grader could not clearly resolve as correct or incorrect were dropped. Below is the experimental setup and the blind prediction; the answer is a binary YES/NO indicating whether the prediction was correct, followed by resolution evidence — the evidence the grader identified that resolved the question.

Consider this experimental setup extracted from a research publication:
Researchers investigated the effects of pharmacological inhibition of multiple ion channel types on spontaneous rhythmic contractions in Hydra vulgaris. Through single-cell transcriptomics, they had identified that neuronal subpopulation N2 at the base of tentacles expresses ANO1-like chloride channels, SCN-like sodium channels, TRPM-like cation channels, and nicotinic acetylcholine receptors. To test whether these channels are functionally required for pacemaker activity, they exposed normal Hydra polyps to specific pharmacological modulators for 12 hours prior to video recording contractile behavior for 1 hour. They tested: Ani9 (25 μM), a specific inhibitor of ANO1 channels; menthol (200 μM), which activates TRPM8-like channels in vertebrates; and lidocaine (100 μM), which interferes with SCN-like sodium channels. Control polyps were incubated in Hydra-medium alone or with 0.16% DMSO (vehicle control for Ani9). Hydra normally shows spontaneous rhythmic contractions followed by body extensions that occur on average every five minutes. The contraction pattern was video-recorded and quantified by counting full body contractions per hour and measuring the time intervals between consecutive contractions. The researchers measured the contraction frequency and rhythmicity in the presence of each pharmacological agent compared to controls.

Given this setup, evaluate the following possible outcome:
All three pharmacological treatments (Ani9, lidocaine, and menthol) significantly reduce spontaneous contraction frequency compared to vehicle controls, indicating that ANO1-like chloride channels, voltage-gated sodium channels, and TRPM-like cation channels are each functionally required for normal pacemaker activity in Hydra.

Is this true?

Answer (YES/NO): YES